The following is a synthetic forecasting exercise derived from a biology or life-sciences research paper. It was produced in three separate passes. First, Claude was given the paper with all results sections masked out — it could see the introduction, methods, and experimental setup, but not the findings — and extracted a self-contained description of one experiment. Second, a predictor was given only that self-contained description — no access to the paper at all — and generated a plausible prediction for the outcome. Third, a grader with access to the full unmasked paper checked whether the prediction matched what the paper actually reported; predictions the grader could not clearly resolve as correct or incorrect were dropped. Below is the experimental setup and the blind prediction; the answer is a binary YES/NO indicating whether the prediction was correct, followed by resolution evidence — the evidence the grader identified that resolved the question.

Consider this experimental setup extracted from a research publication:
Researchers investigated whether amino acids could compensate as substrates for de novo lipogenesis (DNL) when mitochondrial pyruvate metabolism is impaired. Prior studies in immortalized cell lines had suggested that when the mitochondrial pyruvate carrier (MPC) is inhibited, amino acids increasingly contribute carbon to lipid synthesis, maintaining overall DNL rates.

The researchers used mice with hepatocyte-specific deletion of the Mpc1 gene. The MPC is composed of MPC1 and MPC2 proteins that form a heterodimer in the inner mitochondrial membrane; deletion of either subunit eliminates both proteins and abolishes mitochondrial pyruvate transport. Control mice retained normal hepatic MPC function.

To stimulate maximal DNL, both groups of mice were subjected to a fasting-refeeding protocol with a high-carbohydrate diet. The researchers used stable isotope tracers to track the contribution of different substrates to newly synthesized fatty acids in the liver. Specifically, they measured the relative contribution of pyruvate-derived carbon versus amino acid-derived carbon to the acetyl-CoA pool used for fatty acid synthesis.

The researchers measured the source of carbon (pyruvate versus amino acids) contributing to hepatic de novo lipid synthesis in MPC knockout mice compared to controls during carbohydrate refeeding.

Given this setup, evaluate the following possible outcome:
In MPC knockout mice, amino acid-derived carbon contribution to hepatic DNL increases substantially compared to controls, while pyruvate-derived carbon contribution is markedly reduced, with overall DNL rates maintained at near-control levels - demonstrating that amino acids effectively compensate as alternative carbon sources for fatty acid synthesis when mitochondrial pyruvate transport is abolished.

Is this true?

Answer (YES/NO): NO